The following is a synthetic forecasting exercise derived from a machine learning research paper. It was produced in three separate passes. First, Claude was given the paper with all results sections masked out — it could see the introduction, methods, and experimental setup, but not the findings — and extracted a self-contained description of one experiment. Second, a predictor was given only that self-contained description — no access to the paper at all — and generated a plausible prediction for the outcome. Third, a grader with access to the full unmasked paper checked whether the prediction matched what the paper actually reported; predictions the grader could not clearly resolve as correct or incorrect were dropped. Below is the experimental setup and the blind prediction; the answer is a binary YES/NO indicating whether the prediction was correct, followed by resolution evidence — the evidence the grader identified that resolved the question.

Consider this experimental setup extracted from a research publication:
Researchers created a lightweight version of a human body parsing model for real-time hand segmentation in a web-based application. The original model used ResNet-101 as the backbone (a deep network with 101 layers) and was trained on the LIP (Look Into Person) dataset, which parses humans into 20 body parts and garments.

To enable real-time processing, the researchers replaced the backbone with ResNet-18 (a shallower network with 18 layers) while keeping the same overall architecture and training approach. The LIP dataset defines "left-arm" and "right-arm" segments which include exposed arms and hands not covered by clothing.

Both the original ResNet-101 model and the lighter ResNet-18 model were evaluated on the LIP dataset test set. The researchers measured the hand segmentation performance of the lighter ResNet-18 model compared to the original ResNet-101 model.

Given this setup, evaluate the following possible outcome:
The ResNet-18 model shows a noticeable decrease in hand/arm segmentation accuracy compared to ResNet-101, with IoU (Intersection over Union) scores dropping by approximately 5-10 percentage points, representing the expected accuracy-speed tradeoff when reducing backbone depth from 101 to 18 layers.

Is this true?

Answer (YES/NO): YES